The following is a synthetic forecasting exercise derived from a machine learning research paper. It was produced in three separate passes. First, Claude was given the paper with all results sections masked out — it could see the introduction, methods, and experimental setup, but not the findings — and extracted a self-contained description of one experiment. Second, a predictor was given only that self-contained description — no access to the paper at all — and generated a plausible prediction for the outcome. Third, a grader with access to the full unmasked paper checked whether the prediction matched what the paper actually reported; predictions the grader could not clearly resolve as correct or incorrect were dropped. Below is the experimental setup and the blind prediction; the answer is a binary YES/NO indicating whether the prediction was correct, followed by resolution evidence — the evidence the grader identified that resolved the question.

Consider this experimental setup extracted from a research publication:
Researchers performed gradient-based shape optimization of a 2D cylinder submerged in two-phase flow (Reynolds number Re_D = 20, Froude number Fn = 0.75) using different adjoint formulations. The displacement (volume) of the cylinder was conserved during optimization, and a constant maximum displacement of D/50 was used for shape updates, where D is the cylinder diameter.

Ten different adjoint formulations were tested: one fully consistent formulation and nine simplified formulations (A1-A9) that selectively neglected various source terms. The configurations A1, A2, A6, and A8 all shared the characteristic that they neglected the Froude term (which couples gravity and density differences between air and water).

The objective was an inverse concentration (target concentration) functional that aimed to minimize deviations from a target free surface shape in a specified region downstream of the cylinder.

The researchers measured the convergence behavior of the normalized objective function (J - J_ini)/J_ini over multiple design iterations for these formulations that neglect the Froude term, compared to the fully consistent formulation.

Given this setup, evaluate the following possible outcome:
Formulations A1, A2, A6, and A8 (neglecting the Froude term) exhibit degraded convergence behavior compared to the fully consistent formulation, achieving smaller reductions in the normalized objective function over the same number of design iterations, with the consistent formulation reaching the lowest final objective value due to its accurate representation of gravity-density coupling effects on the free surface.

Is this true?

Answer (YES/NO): NO